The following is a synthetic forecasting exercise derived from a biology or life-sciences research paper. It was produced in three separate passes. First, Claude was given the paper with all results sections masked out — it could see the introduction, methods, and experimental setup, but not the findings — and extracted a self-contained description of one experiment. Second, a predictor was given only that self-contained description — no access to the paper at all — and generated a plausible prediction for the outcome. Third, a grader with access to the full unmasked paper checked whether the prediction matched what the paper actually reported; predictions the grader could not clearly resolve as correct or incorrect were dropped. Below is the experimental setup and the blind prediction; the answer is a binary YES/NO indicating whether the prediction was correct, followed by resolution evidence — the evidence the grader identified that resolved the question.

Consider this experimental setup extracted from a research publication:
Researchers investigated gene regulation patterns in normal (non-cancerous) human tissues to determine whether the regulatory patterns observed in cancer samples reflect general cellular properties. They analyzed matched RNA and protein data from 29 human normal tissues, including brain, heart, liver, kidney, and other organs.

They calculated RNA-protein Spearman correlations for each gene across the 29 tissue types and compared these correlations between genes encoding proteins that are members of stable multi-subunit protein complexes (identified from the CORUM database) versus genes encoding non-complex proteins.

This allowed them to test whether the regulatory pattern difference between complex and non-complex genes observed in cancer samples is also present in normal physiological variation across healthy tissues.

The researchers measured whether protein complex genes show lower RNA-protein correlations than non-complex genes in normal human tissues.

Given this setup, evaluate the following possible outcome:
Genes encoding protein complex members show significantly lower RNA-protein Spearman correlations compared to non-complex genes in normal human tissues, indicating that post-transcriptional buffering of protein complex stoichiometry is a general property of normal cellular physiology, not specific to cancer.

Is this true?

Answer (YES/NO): YES